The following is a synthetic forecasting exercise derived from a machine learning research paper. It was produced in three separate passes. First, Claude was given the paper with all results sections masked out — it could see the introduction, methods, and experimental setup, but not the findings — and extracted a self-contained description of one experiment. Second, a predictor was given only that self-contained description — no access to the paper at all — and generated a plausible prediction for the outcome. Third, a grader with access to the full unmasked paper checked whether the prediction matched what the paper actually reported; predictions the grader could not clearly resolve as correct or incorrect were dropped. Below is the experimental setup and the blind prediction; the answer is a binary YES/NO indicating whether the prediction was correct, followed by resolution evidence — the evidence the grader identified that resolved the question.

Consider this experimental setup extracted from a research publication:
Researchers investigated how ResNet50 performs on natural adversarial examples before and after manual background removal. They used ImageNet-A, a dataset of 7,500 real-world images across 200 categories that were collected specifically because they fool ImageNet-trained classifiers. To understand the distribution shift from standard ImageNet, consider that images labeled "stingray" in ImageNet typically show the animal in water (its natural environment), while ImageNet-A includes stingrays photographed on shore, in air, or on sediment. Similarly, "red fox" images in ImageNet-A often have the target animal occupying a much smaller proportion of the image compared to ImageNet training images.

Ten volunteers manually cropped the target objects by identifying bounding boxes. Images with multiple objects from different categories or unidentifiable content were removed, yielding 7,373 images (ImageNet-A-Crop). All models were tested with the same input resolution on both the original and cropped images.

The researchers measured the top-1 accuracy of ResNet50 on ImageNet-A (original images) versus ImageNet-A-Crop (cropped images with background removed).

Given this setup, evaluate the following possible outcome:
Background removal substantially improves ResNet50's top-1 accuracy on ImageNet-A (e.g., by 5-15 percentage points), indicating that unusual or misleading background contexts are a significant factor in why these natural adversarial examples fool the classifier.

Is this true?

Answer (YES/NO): YES